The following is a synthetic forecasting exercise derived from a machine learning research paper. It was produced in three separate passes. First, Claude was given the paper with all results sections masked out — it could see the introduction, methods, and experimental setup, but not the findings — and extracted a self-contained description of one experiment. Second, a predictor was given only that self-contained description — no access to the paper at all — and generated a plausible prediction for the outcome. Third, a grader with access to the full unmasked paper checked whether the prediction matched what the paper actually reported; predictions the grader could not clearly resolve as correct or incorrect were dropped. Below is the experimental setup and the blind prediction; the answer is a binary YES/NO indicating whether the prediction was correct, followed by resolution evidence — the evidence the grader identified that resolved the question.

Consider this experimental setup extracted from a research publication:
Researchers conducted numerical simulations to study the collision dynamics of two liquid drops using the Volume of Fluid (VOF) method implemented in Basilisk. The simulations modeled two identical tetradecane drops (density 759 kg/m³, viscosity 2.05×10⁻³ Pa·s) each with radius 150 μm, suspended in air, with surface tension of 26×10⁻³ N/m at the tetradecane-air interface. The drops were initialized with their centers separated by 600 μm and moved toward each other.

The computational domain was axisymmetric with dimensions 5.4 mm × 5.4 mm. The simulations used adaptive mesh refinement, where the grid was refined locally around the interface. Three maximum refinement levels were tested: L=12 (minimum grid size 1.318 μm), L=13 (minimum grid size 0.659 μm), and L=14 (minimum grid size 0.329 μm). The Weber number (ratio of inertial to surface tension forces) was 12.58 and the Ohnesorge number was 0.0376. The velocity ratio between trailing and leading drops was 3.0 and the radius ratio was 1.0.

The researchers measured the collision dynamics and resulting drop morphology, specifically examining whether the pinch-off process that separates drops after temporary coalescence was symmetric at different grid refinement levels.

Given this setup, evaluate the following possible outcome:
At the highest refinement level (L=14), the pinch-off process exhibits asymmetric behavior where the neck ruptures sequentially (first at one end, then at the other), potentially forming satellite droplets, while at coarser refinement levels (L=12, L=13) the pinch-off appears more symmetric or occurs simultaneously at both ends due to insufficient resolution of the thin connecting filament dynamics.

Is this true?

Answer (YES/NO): NO